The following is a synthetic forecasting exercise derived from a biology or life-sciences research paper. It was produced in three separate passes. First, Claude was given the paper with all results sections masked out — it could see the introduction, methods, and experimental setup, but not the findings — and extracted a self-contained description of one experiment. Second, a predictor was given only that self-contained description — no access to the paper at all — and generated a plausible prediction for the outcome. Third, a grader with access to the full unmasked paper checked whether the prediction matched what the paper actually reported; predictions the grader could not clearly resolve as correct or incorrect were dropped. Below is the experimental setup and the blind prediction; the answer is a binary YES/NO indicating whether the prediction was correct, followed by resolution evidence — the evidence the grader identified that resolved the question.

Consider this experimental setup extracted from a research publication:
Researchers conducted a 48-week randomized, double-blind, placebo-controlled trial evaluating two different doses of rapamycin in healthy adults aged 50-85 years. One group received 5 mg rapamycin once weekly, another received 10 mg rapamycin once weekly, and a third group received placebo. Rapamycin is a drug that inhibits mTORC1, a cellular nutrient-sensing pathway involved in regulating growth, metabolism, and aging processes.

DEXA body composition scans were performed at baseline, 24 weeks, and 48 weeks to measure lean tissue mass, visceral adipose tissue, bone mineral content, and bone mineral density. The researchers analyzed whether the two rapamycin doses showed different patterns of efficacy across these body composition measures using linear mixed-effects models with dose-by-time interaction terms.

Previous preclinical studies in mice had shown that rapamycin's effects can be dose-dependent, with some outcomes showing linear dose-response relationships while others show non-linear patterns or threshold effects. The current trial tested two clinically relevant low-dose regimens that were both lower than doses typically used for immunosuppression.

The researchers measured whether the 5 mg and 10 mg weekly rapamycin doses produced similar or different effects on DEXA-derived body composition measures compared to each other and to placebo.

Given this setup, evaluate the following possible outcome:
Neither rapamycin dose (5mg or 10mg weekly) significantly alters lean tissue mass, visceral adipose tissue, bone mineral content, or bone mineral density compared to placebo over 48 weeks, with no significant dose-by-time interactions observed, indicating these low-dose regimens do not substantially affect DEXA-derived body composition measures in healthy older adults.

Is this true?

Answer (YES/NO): NO